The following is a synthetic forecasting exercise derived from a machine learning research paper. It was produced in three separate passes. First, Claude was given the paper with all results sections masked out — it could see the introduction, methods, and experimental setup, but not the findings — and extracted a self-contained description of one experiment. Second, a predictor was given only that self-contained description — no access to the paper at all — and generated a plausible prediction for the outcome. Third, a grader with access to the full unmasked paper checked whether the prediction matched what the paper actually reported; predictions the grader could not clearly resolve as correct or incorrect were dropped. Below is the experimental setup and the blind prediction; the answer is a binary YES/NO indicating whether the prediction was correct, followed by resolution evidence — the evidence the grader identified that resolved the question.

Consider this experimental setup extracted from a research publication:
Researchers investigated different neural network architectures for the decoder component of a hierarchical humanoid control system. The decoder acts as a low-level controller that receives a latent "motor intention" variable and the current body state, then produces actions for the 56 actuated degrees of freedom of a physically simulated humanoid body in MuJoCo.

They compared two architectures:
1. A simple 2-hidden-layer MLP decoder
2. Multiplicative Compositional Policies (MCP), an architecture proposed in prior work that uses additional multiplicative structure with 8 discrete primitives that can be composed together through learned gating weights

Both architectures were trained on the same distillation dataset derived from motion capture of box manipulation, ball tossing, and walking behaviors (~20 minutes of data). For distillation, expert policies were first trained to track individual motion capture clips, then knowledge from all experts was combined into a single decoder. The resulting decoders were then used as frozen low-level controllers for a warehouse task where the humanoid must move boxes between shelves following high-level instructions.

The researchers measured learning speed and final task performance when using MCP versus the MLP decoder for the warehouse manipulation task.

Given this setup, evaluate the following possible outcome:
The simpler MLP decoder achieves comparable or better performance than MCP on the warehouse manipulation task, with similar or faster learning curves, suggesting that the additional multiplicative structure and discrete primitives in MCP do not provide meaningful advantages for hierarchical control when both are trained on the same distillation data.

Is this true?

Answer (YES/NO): YES